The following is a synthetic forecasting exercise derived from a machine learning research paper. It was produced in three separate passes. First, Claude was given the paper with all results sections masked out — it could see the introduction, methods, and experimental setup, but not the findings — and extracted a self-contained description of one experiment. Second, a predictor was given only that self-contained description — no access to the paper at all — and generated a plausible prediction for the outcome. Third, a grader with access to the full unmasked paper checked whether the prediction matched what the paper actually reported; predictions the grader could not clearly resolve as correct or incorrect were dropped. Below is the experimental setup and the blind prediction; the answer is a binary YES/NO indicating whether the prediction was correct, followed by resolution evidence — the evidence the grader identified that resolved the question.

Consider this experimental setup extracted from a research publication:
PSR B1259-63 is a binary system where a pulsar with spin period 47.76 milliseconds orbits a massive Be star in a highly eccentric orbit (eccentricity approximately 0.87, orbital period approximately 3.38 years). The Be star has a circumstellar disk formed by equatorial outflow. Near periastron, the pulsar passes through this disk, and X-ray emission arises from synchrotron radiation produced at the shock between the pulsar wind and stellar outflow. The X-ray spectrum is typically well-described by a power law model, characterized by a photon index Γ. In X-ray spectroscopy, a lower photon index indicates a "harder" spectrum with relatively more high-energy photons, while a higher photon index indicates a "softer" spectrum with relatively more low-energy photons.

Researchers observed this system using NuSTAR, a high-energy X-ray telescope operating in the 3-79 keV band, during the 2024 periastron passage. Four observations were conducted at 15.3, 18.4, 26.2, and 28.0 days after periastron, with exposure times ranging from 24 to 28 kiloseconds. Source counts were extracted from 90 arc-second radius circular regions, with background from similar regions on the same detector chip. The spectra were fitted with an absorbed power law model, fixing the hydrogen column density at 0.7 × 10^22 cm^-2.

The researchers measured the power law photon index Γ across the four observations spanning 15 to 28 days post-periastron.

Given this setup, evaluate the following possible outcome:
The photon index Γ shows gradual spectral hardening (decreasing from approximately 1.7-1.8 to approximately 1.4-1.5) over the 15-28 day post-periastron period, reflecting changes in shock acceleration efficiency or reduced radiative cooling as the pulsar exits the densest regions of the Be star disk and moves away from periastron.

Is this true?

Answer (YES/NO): YES